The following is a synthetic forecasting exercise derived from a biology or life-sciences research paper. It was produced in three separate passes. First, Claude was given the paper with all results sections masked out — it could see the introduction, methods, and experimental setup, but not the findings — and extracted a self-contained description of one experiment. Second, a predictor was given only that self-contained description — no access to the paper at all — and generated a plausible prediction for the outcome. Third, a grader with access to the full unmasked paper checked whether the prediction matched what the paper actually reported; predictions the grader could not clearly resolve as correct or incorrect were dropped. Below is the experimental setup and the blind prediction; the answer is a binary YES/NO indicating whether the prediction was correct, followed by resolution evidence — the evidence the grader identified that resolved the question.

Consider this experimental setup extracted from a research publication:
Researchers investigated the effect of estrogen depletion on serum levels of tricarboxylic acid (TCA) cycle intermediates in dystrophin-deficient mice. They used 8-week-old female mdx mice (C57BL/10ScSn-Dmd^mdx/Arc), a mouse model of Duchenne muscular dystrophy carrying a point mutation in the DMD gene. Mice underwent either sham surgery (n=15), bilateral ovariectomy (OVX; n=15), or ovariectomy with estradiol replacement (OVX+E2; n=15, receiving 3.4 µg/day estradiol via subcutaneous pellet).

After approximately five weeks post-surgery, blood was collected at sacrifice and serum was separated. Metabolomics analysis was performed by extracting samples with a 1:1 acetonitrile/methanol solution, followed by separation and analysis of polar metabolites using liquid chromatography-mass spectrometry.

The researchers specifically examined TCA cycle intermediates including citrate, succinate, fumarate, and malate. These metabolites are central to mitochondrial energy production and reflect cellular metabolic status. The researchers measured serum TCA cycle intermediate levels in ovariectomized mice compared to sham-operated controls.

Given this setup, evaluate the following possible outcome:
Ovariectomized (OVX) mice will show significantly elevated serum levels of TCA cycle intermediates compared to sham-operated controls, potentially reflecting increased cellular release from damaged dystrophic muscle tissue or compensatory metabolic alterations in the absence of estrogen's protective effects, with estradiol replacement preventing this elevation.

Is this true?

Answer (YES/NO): NO